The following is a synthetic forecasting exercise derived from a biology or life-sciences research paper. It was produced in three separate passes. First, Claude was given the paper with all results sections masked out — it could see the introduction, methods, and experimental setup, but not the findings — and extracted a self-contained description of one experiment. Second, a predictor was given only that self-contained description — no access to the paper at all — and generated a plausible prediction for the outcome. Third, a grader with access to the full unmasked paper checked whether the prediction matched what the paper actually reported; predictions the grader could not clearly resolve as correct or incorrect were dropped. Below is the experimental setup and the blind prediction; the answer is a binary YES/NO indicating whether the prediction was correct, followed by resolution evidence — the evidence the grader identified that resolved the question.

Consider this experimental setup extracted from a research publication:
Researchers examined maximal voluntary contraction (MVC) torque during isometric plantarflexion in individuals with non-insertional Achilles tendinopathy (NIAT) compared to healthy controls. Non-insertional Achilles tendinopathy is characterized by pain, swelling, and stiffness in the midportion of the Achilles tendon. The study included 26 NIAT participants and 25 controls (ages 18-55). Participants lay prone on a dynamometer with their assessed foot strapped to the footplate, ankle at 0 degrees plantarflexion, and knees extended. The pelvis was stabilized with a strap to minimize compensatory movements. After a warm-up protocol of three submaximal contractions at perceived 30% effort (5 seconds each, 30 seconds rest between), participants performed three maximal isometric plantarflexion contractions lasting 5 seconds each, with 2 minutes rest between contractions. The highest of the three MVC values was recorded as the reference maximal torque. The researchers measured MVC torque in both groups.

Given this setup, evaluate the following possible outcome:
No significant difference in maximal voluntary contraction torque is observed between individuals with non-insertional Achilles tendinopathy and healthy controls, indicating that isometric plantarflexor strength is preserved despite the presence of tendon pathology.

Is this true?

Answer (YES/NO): YES